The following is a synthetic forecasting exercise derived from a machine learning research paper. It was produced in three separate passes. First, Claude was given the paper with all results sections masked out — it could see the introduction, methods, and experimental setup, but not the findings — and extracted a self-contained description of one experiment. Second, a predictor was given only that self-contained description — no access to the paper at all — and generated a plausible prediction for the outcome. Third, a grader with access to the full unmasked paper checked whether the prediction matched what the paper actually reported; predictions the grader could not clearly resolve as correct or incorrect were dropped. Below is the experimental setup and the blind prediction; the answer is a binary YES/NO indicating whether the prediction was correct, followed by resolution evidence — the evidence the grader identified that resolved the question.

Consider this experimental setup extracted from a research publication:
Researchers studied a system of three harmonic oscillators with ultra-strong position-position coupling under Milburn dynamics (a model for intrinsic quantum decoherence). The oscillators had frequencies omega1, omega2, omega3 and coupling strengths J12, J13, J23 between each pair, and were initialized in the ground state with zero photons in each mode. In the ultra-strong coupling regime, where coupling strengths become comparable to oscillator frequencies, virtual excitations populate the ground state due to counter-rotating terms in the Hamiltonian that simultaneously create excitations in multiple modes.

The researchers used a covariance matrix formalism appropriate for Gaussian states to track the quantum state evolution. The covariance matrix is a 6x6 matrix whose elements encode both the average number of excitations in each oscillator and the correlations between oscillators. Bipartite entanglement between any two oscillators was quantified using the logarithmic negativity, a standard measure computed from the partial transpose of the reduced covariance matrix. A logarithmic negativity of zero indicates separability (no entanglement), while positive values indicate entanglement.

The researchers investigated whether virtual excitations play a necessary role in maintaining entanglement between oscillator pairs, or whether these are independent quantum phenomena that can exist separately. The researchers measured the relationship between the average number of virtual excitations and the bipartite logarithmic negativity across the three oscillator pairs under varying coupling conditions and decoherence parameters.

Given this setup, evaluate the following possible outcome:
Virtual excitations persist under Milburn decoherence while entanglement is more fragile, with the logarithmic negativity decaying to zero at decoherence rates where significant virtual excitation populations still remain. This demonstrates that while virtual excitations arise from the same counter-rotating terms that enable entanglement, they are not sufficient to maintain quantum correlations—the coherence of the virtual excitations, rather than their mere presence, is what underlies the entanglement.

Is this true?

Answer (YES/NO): NO